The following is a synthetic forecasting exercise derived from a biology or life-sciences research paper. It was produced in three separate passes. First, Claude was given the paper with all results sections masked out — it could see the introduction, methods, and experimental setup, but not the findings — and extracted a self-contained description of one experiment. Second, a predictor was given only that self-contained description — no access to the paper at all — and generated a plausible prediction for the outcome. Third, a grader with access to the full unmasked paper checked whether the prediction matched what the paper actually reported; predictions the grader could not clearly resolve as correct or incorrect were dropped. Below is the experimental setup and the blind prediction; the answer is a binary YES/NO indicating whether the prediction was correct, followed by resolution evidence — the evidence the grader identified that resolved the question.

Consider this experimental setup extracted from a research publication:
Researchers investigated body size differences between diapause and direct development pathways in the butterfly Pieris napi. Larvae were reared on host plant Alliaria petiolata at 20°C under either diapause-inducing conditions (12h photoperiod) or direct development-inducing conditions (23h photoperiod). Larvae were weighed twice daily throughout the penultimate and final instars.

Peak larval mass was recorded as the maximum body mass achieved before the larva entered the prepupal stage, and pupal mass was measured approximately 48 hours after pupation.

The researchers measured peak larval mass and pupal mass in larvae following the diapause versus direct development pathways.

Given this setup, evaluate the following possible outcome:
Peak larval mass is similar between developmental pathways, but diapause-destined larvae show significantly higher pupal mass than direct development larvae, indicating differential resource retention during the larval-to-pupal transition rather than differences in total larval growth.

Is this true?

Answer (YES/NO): NO